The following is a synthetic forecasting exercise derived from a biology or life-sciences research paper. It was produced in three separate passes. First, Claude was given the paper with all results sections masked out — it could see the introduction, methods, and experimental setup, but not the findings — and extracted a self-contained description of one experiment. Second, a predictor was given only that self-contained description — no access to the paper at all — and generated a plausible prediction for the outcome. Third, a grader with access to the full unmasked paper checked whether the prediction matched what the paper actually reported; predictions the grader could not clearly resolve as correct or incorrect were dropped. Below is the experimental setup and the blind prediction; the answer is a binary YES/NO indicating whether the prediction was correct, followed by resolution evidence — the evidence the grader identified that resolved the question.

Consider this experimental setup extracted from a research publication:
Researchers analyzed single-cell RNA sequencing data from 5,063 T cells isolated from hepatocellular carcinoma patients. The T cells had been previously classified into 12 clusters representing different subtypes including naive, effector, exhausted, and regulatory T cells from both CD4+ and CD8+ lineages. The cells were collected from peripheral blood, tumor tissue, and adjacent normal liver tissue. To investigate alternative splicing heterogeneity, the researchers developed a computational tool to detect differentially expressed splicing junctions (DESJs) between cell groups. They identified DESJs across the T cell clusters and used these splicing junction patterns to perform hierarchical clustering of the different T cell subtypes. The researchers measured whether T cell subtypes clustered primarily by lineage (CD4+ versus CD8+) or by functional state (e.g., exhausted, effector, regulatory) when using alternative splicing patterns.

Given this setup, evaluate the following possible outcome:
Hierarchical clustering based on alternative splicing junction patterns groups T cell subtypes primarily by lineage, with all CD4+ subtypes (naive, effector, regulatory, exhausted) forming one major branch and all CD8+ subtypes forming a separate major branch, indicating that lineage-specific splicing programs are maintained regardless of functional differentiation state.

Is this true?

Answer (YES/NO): NO